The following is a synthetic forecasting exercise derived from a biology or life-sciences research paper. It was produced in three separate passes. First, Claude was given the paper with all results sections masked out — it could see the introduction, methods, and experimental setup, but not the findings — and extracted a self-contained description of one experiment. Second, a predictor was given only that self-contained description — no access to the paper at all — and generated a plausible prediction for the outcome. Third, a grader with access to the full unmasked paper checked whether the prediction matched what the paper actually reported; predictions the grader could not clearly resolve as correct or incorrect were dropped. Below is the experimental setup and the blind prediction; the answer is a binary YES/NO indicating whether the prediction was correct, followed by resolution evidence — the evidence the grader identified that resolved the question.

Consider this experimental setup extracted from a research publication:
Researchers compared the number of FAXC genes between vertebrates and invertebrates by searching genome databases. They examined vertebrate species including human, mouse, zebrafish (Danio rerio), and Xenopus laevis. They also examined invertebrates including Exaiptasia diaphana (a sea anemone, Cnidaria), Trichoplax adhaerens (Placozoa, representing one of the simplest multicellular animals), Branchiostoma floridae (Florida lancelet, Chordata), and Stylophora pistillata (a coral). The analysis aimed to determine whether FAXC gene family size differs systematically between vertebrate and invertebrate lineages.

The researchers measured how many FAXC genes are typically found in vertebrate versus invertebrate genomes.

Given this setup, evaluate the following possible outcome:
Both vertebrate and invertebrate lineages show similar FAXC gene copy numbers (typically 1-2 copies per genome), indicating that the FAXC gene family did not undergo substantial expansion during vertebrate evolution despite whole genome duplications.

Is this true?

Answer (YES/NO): NO